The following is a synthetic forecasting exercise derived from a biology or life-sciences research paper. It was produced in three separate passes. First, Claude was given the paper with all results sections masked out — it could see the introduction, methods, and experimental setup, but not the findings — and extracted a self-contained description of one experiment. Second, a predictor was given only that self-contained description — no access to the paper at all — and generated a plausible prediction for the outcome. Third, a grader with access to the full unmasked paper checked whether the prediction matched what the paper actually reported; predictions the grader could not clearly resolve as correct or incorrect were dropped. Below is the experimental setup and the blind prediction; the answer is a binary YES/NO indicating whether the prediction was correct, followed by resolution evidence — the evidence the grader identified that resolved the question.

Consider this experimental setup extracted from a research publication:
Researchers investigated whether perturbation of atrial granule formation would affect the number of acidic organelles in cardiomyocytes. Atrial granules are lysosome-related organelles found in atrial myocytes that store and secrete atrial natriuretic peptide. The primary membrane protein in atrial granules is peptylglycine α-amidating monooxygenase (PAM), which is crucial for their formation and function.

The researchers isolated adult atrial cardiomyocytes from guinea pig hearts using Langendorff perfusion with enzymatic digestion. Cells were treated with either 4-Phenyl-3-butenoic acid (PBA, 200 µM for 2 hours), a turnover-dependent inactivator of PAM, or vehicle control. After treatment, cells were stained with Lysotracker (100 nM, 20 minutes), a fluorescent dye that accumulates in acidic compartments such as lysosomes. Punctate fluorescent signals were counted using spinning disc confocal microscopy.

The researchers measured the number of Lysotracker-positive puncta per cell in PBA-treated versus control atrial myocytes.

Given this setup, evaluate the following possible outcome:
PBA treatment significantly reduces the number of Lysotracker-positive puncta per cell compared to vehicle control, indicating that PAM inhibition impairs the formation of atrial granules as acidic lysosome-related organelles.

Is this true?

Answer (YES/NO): YES